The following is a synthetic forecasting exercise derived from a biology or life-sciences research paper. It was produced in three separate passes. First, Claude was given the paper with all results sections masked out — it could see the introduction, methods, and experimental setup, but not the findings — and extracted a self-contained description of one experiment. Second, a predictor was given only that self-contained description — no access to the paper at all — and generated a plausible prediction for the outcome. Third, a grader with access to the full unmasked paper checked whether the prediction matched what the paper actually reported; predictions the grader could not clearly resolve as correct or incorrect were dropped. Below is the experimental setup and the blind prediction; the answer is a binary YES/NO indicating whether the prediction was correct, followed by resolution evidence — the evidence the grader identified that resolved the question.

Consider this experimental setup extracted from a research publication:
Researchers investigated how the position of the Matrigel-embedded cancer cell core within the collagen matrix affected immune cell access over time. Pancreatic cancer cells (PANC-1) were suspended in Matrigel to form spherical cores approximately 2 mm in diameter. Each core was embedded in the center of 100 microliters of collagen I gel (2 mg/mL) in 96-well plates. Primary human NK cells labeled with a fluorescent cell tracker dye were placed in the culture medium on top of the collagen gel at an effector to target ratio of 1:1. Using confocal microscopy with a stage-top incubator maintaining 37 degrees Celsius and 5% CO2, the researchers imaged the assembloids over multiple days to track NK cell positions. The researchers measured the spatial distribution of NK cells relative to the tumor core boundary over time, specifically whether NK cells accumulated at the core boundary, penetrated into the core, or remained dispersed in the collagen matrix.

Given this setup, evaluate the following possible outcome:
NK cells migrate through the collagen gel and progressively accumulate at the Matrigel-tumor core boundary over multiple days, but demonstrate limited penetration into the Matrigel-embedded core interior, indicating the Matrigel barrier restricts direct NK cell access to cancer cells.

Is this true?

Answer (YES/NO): NO